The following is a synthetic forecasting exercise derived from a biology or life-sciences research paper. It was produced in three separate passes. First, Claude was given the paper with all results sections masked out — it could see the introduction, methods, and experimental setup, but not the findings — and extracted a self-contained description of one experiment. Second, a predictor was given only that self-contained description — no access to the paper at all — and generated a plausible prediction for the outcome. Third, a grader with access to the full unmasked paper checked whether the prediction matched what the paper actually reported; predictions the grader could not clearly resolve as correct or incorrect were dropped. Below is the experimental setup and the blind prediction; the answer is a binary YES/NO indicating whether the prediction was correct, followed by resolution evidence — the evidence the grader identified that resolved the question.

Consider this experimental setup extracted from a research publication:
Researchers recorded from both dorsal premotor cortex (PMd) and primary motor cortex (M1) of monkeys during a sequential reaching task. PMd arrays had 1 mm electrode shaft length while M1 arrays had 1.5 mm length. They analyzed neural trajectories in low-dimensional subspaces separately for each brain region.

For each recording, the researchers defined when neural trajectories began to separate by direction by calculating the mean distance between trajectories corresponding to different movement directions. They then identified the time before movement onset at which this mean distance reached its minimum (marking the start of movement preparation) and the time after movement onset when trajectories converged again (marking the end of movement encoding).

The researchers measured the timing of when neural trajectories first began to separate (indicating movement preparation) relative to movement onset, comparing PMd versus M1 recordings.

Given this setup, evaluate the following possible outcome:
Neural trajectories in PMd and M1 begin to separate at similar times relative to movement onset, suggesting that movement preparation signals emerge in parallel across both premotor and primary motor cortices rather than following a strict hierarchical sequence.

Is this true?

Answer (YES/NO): NO